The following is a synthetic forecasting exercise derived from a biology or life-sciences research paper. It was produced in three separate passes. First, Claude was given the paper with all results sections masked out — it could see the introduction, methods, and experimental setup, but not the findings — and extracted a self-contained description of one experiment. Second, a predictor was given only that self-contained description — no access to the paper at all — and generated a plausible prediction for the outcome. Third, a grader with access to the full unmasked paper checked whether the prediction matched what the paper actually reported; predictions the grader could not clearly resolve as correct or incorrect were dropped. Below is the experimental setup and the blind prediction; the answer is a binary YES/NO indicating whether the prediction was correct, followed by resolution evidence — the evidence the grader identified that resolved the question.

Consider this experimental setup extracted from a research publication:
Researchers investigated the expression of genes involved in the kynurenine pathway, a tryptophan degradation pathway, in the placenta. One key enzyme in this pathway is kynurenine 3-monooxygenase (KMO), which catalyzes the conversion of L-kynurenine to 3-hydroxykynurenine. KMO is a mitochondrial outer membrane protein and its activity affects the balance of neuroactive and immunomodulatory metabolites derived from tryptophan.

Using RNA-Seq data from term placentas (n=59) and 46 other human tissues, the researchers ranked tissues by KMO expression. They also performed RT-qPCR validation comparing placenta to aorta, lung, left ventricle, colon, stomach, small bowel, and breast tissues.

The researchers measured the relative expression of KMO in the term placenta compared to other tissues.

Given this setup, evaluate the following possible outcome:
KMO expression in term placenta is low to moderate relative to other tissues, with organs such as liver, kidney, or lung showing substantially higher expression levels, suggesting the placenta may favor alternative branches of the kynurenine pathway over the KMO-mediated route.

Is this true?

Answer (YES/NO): NO